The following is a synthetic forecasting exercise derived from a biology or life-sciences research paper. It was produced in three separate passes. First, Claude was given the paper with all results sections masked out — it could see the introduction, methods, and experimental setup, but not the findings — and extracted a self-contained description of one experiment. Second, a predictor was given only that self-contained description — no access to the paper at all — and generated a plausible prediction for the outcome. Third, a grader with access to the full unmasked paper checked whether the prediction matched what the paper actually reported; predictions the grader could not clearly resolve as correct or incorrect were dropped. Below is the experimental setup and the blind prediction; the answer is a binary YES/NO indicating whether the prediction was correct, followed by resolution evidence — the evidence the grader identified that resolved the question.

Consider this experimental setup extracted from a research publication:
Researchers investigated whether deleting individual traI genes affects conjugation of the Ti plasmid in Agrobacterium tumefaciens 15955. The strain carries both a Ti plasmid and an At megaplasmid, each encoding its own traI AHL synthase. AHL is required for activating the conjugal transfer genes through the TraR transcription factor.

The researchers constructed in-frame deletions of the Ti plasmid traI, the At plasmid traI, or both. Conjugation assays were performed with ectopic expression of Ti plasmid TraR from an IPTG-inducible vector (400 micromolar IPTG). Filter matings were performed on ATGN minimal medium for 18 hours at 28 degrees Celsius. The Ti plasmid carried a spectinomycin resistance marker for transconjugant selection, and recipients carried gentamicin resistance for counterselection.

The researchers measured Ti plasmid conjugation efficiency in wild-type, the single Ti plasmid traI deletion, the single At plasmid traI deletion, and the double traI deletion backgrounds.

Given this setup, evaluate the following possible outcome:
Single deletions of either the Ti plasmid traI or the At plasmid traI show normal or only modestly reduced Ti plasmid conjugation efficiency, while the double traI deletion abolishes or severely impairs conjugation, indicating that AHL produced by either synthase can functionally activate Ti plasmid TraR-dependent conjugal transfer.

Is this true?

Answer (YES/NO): NO